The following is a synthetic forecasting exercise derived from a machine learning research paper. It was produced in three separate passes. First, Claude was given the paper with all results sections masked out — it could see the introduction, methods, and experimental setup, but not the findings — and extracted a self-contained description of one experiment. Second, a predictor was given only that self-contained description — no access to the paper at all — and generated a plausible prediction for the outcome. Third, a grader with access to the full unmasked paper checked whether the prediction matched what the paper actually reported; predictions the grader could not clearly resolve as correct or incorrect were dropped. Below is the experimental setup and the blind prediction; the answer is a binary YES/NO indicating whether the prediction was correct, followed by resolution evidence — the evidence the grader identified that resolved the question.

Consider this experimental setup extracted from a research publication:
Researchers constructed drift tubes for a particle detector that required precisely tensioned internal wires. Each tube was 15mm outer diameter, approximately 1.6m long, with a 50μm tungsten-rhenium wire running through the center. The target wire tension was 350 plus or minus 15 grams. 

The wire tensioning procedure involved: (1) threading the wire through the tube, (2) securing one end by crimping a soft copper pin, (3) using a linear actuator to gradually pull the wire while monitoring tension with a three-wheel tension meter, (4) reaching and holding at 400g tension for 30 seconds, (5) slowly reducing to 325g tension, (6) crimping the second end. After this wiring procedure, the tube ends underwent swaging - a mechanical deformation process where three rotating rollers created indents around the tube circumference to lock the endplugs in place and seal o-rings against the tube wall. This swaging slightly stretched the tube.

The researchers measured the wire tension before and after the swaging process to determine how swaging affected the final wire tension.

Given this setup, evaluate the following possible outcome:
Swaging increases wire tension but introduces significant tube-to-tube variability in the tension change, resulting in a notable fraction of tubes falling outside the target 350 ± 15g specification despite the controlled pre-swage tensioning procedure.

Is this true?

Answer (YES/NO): NO